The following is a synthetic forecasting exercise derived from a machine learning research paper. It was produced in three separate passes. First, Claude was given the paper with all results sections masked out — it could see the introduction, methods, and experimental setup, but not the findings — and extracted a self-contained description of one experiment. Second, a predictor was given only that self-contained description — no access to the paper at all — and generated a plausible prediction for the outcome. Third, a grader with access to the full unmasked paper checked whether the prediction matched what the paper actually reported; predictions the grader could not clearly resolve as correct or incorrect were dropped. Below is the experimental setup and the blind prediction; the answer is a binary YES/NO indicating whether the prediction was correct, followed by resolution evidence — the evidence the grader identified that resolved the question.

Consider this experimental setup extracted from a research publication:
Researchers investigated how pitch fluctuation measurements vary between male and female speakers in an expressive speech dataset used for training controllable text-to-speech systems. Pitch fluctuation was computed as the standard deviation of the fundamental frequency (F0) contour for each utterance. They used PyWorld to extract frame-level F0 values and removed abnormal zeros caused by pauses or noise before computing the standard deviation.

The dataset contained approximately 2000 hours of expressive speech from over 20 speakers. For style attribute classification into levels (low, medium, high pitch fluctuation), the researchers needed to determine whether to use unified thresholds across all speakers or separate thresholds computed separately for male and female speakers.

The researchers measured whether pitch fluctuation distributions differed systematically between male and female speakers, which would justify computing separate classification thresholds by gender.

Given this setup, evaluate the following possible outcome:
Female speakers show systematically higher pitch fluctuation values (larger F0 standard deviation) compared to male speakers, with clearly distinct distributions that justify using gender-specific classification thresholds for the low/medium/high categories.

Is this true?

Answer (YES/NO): NO